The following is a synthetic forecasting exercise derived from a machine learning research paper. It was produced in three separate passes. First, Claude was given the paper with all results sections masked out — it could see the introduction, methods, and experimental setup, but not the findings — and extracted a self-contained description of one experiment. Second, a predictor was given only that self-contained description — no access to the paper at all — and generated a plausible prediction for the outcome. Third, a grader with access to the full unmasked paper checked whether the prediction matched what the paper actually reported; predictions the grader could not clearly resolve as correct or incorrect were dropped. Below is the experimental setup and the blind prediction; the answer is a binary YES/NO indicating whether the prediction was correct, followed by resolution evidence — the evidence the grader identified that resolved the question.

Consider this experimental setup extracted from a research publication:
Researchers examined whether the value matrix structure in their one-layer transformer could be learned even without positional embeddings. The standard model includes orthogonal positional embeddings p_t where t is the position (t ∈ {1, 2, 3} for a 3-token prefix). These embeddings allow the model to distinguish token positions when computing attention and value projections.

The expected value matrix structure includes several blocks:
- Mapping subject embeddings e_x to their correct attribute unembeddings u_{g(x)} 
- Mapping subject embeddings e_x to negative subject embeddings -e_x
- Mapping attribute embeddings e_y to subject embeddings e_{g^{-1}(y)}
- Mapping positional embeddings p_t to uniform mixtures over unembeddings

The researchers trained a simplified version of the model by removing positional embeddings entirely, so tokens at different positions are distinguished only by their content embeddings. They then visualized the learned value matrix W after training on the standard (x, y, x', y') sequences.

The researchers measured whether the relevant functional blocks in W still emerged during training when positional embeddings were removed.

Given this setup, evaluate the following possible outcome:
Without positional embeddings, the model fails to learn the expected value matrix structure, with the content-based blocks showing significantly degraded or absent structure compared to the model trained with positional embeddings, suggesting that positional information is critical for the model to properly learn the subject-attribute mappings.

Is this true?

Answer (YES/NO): NO